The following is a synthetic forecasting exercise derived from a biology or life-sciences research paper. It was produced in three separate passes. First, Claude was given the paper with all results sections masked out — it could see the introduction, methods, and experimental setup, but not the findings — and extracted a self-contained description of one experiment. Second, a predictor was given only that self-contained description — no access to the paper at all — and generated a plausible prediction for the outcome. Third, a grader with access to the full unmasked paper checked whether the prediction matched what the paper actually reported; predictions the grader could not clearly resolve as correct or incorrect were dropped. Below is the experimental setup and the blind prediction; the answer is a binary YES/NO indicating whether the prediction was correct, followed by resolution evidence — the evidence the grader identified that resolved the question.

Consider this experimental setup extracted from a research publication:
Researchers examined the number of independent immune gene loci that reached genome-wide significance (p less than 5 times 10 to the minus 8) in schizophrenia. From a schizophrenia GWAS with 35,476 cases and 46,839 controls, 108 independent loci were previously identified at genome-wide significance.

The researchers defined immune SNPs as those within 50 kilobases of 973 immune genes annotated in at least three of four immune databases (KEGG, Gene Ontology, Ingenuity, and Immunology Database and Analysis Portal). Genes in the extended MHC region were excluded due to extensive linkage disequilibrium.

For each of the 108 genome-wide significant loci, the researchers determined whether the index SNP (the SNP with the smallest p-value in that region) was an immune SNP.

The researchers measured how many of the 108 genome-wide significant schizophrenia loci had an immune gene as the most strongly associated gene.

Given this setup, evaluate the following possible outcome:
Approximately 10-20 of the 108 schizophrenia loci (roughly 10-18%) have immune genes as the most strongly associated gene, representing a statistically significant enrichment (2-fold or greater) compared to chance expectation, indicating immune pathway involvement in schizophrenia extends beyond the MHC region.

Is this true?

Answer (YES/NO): NO